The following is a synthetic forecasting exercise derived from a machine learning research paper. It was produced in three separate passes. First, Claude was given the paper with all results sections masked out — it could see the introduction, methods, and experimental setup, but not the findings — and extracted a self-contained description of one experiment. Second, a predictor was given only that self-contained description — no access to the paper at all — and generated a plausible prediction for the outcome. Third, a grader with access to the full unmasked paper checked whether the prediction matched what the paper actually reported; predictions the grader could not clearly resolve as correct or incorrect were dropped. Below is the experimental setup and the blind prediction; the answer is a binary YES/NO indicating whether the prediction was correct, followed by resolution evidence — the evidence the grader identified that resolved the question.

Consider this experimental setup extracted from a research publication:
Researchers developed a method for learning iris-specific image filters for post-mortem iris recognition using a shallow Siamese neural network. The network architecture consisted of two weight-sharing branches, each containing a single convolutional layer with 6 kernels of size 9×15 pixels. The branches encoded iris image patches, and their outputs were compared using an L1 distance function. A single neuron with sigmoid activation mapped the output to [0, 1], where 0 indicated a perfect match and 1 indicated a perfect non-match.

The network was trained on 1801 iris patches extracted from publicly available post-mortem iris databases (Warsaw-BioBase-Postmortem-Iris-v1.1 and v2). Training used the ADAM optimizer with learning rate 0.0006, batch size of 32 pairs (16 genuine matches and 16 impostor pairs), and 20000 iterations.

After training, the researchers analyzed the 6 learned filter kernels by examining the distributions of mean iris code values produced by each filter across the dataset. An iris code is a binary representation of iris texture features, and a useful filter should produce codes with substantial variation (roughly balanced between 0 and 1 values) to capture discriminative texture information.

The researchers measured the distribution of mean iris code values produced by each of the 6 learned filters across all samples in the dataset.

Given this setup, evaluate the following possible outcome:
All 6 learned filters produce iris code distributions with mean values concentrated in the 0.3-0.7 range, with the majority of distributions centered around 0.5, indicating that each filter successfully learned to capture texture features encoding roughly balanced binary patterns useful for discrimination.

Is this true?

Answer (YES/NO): NO